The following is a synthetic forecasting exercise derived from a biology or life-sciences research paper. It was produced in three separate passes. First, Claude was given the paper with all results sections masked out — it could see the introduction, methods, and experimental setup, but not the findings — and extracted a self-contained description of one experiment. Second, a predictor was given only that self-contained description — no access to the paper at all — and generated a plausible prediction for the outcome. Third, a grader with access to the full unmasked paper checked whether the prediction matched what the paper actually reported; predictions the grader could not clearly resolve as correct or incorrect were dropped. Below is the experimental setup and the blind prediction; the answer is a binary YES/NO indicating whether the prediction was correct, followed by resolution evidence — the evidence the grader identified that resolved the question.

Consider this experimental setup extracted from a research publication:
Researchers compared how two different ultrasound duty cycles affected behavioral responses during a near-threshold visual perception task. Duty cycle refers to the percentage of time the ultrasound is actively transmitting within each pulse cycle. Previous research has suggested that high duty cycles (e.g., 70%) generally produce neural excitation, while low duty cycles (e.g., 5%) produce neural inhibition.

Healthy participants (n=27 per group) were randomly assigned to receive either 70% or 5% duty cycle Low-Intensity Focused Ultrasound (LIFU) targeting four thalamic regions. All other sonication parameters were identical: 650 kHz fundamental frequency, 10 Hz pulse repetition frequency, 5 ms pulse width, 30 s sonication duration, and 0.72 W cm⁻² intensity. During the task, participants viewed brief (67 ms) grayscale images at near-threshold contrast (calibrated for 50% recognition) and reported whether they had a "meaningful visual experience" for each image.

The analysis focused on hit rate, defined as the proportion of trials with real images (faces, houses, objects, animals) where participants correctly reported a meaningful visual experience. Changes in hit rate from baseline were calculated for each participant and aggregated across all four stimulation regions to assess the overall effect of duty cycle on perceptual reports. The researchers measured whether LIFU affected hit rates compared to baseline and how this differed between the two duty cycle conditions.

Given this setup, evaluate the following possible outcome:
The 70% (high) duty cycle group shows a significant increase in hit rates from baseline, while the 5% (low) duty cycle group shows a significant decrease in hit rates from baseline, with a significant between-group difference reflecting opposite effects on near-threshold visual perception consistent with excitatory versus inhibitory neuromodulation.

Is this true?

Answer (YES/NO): NO